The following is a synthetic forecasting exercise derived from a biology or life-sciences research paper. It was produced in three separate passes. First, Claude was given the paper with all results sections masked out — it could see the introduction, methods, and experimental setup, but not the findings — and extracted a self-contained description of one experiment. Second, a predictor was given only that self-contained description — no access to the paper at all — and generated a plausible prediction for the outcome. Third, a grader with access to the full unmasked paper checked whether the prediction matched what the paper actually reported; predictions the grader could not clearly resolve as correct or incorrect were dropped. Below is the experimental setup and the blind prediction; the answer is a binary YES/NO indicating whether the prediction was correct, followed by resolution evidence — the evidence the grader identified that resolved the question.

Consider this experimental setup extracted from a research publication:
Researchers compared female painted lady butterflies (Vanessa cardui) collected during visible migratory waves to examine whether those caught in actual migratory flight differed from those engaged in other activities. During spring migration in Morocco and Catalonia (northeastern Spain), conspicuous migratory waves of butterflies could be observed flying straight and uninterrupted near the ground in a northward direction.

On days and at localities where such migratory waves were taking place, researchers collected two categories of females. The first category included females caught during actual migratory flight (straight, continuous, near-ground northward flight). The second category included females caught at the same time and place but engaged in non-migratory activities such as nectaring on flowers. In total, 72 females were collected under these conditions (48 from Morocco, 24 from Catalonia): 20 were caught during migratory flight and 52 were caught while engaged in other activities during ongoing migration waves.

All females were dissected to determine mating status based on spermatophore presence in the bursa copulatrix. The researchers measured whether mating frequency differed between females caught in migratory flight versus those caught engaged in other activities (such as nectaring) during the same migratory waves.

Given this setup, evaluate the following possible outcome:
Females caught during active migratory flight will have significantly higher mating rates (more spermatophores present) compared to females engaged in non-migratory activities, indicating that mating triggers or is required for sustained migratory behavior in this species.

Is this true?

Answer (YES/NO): NO